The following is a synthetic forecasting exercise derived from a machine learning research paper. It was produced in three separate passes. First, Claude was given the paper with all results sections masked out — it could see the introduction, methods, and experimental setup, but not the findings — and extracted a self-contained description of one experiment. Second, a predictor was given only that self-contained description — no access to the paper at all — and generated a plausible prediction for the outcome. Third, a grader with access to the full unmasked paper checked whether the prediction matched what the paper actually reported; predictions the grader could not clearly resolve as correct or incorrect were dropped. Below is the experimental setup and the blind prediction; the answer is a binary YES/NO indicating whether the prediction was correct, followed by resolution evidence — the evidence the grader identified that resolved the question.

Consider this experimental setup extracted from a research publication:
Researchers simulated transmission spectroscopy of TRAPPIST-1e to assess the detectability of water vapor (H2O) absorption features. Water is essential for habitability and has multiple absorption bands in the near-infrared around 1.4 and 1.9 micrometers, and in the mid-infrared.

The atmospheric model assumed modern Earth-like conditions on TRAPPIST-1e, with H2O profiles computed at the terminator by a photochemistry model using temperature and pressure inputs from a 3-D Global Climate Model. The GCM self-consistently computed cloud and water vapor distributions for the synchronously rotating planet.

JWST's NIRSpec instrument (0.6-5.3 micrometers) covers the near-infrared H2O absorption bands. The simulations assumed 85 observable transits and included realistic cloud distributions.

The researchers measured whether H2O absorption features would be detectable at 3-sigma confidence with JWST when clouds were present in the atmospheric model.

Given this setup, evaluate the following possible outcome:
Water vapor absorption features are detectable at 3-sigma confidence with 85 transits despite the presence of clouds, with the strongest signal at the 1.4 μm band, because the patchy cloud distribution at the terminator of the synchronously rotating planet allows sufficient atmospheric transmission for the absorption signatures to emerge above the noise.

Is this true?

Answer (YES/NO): NO